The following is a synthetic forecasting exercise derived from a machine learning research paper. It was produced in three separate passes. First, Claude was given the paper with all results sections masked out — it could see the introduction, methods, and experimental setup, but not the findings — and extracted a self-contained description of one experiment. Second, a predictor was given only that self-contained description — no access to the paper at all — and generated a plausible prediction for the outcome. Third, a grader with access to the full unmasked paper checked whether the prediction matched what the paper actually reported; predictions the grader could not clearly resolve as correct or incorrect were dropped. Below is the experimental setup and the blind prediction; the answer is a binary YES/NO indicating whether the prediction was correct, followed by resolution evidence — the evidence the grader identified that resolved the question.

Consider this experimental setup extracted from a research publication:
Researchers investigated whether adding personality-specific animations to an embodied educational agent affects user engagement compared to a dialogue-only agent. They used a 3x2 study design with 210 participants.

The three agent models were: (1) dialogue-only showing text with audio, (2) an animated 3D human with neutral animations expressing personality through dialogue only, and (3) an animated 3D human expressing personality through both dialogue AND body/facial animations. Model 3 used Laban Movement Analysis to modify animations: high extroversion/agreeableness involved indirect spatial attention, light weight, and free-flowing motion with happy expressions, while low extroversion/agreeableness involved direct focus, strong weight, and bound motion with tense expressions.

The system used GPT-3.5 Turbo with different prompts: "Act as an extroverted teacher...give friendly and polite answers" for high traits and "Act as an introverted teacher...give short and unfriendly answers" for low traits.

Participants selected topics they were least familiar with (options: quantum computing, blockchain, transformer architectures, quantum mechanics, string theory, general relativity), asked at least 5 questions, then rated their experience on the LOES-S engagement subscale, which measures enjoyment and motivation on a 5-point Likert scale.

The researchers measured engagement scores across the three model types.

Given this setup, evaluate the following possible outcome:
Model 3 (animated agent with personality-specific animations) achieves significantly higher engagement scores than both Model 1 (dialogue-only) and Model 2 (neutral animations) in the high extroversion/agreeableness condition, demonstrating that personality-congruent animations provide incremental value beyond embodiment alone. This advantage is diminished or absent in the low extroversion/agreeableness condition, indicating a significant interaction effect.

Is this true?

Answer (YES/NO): NO